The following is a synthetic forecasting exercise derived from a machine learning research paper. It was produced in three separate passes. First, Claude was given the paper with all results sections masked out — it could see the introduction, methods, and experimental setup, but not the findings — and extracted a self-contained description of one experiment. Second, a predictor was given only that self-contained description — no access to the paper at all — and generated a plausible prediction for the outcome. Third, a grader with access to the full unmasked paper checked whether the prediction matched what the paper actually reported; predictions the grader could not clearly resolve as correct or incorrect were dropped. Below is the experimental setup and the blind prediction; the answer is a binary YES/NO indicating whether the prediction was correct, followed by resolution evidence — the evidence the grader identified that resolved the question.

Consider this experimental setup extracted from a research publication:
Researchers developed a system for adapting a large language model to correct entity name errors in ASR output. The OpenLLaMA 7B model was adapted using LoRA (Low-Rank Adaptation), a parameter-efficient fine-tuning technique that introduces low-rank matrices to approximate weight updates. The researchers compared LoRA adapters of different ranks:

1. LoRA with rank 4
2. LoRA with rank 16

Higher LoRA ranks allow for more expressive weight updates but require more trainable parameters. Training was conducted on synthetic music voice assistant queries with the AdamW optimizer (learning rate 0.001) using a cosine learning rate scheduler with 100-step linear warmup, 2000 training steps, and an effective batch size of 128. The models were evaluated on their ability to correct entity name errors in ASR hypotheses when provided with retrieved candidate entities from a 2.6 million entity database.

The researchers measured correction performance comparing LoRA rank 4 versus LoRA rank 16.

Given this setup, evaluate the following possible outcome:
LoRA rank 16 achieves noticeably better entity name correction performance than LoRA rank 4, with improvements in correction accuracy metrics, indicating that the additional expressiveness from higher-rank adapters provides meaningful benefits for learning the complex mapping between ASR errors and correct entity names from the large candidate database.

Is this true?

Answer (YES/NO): NO